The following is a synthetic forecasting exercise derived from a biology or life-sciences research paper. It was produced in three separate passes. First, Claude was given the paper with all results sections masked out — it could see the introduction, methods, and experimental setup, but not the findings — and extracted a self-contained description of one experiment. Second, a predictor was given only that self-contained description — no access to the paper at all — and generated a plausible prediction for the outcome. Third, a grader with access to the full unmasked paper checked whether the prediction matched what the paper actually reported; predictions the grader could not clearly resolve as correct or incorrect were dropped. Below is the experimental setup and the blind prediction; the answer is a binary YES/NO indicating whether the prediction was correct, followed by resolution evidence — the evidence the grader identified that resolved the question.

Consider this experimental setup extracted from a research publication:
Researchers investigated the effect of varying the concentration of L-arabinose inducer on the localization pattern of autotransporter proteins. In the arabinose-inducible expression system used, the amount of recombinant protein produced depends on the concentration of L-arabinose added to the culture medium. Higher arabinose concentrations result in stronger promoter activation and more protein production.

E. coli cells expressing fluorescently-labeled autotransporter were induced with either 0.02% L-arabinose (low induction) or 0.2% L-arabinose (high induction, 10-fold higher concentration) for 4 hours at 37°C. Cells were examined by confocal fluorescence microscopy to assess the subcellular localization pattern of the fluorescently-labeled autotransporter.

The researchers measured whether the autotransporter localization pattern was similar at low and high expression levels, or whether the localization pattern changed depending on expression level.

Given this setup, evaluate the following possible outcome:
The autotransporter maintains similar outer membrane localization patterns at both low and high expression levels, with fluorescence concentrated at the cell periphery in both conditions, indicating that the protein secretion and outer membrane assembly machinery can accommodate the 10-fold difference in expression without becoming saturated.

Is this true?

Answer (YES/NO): NO